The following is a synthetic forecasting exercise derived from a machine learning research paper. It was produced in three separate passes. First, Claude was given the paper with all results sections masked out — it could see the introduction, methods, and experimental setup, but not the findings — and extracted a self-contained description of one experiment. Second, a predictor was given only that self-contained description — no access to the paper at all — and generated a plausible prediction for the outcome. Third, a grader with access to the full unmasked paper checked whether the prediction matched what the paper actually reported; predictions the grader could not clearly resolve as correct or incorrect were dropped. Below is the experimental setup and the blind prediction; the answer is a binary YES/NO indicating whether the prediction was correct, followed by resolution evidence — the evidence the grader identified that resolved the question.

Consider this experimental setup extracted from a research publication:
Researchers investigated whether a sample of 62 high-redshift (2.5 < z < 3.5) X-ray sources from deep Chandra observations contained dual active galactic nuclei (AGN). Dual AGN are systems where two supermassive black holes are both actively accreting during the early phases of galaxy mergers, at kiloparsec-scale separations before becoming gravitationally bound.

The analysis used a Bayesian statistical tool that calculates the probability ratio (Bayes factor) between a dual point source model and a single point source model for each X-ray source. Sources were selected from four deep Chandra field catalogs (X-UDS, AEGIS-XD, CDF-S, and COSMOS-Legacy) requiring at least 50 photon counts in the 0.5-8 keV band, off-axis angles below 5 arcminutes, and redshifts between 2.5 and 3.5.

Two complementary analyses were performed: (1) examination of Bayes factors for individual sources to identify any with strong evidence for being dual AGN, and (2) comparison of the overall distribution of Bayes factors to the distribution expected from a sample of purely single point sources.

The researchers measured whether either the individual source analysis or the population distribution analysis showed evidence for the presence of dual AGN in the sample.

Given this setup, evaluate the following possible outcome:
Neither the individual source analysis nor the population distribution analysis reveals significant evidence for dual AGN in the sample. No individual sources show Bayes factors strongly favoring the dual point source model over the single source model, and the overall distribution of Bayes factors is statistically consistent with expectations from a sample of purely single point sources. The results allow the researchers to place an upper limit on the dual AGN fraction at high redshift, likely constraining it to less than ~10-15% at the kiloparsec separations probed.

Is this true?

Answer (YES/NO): YES